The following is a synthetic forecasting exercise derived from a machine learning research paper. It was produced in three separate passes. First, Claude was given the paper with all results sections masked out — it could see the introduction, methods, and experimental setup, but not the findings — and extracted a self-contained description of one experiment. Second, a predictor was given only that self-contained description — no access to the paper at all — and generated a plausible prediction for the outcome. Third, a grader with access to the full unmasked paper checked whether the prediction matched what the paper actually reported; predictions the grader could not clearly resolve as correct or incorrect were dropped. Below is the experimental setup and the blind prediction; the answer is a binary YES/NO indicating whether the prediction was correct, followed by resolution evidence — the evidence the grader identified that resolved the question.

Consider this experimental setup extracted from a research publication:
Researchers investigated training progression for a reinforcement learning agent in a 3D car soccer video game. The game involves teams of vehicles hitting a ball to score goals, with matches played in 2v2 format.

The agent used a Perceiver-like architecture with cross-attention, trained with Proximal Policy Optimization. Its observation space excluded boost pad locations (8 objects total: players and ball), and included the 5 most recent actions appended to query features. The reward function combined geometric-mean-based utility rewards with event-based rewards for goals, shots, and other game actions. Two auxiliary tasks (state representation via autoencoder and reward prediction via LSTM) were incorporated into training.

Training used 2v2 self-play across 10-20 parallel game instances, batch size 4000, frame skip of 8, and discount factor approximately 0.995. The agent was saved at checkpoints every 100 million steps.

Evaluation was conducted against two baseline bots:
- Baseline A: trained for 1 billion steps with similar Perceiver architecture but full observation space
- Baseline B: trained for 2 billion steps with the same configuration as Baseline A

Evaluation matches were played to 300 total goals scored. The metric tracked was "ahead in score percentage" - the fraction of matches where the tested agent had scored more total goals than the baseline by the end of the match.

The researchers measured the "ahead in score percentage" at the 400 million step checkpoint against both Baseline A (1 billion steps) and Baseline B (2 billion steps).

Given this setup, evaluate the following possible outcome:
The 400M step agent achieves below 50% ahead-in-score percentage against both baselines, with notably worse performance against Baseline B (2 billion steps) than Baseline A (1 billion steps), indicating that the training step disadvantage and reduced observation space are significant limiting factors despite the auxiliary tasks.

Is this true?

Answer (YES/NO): YES